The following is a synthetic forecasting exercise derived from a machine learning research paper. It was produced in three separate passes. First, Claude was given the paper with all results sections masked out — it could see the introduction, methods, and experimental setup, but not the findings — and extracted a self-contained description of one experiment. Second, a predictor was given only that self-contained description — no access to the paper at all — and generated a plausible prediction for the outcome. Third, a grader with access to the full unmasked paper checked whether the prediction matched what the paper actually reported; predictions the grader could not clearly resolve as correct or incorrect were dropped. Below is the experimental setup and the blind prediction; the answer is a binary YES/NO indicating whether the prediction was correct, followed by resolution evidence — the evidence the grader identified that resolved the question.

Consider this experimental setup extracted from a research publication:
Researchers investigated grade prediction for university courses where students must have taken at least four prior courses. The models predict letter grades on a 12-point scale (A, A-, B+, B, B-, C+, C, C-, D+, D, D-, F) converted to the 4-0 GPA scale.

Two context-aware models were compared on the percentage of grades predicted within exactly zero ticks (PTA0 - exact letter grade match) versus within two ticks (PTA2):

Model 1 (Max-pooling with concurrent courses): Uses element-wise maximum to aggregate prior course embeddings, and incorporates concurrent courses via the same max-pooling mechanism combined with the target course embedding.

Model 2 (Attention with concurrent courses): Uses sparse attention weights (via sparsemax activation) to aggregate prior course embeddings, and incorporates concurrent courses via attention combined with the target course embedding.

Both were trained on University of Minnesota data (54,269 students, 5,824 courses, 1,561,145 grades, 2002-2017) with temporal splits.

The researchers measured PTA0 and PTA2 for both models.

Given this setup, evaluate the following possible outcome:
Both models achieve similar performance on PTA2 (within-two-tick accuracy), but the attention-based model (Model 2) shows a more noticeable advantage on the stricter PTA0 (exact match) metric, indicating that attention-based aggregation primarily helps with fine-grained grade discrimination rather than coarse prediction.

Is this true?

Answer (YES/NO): NO